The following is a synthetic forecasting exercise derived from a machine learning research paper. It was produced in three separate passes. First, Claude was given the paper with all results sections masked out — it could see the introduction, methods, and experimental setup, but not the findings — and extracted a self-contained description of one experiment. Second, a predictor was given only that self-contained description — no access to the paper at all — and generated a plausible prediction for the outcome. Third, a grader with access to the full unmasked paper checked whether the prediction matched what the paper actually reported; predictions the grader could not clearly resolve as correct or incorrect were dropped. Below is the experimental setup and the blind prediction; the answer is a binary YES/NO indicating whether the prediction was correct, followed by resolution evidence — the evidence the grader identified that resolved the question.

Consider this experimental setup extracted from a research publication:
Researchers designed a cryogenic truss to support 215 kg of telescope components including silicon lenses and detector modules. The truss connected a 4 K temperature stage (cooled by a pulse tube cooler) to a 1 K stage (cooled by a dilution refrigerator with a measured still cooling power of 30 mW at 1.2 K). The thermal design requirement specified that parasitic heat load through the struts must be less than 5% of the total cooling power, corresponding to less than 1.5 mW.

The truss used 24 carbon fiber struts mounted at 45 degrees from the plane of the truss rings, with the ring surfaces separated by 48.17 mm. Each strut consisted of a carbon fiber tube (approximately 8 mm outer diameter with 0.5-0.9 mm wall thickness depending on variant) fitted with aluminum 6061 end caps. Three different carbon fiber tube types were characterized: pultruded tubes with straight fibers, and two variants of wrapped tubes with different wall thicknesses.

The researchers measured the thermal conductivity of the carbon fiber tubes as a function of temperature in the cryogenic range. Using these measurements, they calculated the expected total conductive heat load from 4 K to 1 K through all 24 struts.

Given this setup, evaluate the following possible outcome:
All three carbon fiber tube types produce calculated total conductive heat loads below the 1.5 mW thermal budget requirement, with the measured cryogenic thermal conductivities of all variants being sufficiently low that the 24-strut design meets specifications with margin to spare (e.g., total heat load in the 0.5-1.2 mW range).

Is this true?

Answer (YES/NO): NO